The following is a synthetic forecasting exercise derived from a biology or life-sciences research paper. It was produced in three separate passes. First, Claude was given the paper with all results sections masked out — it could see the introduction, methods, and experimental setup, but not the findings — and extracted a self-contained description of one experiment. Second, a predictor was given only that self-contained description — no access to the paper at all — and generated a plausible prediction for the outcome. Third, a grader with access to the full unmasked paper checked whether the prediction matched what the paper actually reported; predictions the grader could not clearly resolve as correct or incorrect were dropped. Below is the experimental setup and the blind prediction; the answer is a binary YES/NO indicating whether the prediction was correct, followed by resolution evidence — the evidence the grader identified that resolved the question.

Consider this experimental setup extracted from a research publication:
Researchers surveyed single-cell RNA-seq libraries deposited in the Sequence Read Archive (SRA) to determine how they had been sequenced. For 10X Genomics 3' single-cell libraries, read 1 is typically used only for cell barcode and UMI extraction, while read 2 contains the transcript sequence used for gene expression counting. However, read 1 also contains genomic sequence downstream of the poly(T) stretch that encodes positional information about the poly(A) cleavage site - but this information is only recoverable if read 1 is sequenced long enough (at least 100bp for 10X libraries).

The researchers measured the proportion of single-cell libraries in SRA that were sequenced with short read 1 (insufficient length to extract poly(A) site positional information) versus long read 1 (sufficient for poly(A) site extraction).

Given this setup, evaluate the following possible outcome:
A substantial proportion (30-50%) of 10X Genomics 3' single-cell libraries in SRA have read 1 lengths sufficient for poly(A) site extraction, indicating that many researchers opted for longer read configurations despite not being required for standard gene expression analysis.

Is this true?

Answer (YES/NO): NO